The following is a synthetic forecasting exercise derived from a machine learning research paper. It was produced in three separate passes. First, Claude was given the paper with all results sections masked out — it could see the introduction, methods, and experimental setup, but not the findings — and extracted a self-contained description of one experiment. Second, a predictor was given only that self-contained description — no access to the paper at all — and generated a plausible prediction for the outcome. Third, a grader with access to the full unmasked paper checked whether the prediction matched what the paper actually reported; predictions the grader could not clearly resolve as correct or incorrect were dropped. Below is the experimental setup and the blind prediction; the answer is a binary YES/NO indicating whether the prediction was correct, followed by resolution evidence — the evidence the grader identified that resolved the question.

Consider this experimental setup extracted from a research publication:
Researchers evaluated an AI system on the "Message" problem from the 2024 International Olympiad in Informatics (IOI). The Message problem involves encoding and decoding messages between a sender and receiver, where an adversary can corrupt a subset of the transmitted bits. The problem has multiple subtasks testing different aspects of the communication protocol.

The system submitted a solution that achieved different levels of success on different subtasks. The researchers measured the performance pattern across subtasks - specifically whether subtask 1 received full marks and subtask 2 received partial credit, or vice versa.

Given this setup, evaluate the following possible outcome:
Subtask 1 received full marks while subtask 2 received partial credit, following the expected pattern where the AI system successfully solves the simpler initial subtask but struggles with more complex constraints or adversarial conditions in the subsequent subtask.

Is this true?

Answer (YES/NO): YES